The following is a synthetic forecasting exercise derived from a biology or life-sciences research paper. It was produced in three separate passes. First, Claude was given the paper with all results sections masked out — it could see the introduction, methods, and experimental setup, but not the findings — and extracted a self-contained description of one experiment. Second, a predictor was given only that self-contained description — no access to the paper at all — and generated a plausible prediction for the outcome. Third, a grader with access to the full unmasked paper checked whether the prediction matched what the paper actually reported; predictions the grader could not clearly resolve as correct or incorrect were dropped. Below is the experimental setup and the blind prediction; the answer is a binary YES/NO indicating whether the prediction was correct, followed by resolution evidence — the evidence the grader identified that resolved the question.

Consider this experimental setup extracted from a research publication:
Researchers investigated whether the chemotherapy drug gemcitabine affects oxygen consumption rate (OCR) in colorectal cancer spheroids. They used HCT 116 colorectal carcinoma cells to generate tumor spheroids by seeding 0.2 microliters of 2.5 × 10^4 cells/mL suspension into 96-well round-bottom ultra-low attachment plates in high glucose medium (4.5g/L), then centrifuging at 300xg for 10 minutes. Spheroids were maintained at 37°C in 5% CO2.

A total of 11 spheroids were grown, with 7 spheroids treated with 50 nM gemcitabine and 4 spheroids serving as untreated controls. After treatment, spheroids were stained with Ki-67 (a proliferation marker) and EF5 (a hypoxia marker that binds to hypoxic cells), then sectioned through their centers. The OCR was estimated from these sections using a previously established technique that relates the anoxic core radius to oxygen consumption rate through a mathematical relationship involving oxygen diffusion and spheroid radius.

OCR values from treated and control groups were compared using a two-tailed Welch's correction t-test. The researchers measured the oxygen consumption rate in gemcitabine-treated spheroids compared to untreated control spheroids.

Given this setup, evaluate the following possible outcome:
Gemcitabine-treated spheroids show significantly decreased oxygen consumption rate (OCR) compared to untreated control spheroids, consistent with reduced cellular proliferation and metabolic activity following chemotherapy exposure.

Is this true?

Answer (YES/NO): YES